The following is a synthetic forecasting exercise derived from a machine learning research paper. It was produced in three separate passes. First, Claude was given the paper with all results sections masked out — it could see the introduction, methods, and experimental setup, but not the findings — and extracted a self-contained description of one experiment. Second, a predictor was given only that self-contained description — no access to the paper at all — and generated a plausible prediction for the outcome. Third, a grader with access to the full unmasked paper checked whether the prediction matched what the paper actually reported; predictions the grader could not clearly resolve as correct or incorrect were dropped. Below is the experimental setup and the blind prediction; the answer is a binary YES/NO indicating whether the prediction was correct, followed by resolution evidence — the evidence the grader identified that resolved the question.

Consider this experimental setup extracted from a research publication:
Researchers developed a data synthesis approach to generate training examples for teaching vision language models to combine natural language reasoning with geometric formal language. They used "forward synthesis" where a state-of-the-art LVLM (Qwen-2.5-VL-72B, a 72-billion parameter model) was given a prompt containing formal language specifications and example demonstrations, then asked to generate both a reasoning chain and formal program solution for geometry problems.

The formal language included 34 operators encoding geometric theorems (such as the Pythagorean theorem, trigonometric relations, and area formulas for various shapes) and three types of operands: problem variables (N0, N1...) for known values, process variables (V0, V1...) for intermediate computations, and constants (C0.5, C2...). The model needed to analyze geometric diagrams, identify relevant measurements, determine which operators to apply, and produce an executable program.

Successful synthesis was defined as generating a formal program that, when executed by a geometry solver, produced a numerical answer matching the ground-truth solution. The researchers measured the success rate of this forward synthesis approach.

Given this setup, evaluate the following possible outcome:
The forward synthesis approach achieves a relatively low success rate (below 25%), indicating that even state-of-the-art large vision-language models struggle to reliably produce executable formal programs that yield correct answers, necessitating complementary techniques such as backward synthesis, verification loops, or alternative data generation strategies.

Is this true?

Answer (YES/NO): YES